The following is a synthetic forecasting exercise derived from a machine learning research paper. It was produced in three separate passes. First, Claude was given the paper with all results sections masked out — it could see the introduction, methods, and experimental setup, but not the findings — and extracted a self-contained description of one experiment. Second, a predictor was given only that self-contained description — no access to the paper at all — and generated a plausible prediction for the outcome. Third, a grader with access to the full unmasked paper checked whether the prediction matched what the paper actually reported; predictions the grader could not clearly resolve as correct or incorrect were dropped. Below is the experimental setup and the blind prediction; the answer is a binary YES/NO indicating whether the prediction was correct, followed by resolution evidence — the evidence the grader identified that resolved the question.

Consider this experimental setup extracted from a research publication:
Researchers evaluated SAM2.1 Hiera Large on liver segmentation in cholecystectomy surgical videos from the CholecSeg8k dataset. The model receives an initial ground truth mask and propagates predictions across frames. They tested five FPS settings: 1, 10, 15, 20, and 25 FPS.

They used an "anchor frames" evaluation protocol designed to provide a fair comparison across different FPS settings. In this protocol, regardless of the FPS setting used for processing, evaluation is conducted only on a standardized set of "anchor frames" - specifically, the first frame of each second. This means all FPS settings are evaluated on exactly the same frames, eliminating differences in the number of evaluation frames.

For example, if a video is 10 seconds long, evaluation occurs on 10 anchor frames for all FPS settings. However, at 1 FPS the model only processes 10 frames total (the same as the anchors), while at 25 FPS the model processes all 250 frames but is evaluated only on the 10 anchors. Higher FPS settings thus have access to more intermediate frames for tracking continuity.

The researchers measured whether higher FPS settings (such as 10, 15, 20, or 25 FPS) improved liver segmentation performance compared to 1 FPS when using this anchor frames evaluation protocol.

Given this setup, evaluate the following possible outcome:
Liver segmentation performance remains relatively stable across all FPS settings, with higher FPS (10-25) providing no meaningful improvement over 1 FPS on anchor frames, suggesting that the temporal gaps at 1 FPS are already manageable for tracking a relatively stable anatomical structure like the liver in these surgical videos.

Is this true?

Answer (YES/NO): YES